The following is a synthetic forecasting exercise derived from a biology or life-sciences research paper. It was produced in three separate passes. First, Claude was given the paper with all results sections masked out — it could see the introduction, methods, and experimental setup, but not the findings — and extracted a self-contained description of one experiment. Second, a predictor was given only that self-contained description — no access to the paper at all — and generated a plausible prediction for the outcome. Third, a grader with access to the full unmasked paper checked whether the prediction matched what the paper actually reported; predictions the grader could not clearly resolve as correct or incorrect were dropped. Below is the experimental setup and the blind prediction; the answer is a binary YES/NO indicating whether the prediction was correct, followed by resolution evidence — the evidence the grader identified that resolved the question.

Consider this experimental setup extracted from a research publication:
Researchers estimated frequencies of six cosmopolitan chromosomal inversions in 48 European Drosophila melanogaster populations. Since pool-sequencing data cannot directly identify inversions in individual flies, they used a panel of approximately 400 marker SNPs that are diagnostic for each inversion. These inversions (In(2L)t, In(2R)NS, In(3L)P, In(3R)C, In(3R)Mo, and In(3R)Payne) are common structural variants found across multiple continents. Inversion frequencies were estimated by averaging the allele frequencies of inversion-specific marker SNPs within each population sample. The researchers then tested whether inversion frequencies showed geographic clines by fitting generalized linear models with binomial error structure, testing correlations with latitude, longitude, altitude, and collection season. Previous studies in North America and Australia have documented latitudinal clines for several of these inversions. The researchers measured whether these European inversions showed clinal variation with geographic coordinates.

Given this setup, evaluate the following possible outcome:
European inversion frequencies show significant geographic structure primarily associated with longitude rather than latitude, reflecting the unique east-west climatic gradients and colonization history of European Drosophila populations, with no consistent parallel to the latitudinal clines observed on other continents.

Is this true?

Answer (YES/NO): NO